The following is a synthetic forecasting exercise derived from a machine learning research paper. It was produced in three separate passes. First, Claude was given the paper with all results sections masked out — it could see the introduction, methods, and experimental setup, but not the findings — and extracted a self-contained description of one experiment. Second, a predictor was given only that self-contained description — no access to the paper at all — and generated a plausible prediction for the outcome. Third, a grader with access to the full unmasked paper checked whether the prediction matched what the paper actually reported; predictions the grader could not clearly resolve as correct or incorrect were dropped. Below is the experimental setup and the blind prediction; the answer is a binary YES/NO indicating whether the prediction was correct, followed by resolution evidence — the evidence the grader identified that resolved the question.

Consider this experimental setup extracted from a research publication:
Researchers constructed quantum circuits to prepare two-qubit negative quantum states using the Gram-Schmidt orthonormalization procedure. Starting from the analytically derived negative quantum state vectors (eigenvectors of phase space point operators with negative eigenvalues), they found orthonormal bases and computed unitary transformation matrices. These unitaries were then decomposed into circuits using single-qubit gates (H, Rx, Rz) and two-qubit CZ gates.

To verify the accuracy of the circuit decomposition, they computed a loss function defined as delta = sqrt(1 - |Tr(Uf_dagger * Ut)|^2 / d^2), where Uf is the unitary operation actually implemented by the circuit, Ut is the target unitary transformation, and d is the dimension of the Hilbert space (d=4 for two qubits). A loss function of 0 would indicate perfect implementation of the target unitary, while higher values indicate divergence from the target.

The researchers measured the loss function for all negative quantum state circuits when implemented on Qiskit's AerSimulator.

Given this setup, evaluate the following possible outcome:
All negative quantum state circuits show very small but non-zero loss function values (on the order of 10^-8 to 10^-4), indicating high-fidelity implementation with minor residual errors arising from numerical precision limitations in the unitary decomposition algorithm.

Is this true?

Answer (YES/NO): YES